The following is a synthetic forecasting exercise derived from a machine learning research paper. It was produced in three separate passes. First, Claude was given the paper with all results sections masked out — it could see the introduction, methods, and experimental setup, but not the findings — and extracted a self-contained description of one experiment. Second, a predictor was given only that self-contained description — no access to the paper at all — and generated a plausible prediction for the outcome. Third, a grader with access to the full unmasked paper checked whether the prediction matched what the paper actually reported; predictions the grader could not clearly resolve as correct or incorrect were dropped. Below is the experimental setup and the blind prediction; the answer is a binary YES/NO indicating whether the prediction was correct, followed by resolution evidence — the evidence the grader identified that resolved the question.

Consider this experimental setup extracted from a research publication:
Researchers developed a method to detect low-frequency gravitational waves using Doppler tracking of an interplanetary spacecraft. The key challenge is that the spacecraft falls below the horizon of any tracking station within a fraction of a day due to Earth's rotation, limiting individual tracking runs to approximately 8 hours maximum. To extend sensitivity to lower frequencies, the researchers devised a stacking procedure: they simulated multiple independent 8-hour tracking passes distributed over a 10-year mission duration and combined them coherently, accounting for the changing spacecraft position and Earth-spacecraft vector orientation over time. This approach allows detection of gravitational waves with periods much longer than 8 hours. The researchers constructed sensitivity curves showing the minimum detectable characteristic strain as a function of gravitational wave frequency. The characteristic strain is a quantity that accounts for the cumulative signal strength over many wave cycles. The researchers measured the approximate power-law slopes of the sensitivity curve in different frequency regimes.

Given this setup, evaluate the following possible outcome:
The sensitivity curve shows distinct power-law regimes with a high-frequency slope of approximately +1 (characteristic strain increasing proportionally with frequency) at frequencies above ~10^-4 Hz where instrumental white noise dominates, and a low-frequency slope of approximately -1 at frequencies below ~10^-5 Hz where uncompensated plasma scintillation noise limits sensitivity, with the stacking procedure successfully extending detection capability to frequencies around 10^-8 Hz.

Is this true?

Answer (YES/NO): NO